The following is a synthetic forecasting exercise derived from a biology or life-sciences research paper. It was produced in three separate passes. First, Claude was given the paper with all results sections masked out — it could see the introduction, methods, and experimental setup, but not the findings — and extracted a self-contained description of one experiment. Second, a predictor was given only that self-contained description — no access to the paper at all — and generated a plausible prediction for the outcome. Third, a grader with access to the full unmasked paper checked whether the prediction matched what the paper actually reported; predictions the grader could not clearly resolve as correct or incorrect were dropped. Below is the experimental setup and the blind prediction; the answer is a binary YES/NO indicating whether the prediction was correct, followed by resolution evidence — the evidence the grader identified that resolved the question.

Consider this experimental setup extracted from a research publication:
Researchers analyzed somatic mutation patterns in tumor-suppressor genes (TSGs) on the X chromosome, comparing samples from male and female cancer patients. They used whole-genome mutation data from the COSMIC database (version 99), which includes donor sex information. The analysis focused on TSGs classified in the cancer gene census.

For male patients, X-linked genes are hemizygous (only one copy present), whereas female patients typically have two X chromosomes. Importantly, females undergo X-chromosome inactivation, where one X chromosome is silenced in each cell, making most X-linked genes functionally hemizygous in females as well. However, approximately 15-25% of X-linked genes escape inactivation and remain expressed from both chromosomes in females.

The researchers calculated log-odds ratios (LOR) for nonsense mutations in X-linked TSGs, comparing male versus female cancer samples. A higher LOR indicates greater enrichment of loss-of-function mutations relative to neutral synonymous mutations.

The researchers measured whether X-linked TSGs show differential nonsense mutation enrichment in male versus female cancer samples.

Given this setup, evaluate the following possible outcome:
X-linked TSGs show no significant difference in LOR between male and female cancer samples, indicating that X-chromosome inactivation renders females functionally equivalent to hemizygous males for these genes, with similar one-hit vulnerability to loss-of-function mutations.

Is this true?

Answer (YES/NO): NO